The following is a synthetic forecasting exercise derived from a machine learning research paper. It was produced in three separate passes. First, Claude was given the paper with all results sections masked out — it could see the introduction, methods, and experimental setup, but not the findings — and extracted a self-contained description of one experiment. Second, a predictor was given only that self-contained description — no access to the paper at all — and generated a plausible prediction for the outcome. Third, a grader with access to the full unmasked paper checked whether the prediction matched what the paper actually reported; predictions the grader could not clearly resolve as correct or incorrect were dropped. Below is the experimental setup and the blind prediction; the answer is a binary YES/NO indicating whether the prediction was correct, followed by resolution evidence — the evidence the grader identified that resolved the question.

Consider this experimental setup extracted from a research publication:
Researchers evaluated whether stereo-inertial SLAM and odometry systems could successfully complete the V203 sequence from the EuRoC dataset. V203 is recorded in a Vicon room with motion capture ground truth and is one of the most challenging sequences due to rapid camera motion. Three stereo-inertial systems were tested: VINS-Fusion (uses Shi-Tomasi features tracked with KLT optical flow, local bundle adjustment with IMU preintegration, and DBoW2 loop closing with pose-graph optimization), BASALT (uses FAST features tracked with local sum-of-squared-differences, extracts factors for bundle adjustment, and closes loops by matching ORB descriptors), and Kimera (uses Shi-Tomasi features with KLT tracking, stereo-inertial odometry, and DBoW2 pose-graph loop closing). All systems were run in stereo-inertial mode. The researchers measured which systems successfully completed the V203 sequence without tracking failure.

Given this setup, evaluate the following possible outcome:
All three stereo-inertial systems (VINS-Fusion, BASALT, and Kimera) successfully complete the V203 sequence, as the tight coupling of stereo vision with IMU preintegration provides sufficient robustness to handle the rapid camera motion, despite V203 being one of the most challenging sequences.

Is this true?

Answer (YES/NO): NO